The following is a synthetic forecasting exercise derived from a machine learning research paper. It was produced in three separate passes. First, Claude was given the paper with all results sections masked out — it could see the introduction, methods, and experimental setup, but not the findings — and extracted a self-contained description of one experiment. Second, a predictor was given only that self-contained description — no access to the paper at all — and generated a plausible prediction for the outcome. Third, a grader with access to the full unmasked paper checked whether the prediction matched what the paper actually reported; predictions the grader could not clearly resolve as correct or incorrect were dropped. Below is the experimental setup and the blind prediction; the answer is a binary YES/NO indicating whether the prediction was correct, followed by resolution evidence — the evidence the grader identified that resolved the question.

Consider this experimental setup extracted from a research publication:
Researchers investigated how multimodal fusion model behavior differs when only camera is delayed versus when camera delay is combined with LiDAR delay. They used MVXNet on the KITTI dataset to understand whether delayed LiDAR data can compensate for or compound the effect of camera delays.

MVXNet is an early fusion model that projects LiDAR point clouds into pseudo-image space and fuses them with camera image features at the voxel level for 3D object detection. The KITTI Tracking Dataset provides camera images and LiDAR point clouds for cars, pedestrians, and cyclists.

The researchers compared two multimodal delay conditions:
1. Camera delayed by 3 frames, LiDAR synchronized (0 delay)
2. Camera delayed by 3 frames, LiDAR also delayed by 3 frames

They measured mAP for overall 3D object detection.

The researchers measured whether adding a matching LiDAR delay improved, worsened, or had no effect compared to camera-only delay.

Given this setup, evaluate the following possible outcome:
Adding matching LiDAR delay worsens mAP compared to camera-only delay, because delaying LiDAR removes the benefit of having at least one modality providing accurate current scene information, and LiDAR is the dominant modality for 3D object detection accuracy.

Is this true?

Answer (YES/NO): YES